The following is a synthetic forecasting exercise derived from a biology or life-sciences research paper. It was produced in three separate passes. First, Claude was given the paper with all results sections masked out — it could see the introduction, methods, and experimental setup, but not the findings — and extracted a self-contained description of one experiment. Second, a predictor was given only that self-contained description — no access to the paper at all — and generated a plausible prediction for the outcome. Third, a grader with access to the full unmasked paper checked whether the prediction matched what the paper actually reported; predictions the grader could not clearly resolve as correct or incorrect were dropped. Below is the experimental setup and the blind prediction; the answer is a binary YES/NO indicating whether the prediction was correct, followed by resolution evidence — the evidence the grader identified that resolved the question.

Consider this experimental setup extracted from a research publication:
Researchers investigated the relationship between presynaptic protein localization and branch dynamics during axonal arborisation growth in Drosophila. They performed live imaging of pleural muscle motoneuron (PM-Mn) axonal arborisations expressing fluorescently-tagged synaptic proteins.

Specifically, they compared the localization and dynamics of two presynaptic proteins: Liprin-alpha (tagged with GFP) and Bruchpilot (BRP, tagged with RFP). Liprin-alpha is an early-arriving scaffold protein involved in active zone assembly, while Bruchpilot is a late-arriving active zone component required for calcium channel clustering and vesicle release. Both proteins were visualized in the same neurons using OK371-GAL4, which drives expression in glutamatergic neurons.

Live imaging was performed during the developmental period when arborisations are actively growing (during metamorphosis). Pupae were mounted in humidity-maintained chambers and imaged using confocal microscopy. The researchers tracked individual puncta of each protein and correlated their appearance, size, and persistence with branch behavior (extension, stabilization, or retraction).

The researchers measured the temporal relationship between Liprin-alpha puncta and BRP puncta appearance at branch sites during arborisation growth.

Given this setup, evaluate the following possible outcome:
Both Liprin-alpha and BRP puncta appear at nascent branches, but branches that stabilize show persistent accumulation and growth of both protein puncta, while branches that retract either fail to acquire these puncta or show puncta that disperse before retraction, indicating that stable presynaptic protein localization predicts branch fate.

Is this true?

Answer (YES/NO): NO